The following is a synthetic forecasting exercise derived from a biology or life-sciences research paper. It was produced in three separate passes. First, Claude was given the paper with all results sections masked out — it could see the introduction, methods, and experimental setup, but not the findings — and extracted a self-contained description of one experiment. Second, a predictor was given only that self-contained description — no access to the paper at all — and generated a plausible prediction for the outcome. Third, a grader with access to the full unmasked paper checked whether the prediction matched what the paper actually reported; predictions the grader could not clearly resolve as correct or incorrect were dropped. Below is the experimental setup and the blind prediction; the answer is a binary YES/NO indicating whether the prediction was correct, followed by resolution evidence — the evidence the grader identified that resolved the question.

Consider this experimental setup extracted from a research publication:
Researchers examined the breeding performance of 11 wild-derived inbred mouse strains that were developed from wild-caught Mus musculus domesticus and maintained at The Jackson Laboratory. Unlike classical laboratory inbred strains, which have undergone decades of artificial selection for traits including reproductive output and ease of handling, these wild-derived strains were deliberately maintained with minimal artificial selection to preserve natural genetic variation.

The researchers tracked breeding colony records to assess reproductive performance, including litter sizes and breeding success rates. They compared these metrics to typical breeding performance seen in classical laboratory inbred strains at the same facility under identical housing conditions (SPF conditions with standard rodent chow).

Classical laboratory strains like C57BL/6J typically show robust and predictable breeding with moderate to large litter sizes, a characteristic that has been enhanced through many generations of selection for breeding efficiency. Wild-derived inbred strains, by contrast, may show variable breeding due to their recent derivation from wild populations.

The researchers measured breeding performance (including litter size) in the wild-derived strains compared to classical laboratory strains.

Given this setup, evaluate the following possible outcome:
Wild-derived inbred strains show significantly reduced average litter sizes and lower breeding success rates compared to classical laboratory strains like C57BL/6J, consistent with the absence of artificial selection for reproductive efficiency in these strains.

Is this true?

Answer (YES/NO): YES